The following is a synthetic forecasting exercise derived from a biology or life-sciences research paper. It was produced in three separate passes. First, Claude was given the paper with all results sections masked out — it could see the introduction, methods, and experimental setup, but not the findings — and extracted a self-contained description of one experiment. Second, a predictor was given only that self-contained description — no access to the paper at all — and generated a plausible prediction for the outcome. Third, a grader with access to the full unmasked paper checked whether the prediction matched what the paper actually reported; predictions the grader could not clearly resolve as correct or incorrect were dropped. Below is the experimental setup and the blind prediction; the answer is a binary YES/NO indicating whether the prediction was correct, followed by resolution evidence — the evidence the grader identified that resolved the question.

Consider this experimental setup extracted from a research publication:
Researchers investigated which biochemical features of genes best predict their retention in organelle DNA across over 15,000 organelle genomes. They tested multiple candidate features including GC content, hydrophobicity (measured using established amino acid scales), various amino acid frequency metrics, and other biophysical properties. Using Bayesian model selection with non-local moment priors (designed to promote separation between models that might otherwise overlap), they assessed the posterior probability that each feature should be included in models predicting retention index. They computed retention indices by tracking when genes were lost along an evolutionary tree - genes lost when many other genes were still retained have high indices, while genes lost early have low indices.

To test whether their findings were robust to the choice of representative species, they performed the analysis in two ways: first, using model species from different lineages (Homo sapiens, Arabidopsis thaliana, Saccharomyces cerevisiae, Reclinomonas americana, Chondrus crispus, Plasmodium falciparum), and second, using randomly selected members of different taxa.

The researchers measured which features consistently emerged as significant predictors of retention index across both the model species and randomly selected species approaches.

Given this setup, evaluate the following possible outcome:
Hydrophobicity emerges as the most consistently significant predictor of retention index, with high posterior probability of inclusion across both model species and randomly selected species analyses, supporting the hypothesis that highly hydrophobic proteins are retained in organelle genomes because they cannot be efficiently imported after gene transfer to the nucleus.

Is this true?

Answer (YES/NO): NO